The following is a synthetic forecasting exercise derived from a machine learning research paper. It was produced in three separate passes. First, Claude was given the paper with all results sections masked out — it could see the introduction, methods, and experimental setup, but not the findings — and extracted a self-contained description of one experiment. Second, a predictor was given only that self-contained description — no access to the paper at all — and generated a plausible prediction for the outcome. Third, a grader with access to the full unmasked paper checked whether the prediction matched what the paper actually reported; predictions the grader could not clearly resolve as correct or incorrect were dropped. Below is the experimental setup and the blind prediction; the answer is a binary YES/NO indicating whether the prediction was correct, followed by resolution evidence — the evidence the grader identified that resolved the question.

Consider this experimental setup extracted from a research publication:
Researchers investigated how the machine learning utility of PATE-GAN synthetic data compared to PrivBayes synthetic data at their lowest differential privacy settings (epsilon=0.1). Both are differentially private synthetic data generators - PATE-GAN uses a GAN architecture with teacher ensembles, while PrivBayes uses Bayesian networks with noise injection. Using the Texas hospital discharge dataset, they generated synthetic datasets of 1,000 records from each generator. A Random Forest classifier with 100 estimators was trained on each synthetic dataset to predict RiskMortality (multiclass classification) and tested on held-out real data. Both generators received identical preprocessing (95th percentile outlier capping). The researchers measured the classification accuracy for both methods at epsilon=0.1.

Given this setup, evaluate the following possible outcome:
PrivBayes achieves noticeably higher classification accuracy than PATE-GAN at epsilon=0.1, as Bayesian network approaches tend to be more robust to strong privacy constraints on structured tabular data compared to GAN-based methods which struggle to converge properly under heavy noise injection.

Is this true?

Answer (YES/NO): NO